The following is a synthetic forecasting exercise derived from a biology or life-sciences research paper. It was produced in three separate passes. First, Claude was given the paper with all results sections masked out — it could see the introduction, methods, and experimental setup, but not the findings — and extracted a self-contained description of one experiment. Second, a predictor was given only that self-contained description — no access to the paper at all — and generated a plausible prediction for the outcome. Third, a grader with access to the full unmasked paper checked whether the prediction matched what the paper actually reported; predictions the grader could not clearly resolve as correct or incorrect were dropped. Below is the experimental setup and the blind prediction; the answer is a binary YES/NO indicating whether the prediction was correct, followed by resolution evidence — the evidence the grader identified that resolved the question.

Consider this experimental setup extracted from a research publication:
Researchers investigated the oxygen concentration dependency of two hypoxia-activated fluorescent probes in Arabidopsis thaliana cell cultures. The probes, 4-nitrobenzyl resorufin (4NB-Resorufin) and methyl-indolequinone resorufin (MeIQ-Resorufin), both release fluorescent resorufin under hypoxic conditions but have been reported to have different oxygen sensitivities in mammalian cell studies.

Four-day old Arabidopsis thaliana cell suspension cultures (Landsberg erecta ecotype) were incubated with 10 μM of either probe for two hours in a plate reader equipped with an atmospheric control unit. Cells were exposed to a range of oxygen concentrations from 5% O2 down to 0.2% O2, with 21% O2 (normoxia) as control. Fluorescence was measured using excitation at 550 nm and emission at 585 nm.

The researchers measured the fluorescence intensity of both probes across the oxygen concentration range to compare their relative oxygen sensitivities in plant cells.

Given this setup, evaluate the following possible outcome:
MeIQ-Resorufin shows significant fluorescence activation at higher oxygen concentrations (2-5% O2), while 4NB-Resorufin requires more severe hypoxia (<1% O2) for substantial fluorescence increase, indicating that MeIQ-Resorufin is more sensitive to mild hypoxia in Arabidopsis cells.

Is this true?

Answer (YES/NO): NO